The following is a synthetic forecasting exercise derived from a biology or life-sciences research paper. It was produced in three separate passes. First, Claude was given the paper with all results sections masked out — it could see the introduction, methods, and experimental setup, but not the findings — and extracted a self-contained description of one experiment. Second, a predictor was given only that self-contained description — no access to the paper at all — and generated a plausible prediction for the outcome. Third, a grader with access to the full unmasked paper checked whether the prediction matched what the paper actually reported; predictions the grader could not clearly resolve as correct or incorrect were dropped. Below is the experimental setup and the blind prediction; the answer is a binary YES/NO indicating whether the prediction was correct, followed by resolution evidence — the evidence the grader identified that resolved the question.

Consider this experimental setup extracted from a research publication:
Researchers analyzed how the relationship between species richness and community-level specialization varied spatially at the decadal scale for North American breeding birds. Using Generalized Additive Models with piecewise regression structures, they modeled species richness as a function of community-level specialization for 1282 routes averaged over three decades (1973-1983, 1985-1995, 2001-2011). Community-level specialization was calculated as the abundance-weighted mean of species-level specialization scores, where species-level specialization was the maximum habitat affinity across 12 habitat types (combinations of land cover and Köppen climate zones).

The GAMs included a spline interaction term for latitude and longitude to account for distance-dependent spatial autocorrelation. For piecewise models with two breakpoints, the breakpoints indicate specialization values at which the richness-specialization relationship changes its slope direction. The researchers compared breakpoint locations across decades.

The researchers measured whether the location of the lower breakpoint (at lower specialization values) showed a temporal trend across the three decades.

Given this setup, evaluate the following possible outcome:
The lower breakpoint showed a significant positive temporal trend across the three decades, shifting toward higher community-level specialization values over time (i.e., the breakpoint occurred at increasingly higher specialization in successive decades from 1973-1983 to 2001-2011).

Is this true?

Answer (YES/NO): NO